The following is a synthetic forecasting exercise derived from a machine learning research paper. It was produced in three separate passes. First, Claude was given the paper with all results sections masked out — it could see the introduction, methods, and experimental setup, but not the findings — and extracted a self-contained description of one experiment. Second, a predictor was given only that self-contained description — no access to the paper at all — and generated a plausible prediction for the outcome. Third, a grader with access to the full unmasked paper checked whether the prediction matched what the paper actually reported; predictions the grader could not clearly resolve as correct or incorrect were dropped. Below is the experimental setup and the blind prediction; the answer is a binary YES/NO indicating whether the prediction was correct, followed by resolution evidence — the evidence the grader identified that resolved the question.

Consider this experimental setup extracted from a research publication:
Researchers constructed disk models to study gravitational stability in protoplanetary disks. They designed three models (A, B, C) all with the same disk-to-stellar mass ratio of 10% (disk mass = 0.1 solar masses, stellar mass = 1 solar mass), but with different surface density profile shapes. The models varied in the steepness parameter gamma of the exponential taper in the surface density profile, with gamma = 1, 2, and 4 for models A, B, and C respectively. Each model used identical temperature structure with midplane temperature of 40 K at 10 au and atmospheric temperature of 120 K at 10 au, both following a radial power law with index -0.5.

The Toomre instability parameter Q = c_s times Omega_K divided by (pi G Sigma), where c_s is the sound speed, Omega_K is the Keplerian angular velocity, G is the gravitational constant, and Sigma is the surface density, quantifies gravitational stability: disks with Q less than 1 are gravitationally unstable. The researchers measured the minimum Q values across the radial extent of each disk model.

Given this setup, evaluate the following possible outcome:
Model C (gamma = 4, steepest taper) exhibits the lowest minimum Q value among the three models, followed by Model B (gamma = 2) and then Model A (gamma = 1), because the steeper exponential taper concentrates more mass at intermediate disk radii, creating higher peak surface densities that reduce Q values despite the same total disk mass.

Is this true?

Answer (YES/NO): NO